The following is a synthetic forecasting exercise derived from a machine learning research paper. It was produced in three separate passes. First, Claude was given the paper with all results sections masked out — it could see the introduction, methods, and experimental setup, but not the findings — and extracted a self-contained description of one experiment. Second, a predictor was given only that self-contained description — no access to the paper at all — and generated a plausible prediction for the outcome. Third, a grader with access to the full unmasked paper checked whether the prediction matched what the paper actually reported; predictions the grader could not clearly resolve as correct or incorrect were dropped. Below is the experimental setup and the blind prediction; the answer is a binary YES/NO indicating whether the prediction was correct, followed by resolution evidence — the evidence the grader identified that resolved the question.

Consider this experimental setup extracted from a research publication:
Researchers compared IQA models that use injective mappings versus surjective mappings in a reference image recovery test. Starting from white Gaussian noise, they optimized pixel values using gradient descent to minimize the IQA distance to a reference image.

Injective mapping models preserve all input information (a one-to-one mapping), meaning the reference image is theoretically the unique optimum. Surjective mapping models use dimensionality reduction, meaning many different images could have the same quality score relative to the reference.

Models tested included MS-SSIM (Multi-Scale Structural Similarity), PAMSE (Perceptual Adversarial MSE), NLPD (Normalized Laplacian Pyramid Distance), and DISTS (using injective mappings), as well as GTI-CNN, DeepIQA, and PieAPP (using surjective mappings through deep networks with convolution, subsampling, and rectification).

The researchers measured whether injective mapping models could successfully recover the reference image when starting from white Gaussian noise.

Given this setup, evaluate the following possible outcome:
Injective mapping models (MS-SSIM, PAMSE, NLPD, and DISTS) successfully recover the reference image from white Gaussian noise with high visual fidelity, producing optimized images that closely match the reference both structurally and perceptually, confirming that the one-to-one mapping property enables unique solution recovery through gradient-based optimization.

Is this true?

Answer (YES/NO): YES